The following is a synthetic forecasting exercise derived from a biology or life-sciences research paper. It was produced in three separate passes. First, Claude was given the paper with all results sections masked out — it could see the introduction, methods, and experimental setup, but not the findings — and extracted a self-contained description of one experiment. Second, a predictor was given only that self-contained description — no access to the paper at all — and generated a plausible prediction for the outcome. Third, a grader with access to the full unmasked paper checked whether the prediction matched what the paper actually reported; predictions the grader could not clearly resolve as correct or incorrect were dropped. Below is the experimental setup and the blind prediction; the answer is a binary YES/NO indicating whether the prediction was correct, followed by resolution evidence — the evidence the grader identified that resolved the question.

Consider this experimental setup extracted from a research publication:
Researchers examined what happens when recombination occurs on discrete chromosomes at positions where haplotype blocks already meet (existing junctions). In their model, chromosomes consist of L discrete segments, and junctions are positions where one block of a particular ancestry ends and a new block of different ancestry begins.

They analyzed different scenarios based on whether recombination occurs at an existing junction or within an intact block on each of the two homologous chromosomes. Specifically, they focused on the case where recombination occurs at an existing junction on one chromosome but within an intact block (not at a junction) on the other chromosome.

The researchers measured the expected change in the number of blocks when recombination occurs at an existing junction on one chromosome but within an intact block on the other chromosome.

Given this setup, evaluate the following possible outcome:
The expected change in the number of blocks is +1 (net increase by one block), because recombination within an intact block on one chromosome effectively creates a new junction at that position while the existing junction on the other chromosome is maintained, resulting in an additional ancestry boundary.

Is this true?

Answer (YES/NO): NO